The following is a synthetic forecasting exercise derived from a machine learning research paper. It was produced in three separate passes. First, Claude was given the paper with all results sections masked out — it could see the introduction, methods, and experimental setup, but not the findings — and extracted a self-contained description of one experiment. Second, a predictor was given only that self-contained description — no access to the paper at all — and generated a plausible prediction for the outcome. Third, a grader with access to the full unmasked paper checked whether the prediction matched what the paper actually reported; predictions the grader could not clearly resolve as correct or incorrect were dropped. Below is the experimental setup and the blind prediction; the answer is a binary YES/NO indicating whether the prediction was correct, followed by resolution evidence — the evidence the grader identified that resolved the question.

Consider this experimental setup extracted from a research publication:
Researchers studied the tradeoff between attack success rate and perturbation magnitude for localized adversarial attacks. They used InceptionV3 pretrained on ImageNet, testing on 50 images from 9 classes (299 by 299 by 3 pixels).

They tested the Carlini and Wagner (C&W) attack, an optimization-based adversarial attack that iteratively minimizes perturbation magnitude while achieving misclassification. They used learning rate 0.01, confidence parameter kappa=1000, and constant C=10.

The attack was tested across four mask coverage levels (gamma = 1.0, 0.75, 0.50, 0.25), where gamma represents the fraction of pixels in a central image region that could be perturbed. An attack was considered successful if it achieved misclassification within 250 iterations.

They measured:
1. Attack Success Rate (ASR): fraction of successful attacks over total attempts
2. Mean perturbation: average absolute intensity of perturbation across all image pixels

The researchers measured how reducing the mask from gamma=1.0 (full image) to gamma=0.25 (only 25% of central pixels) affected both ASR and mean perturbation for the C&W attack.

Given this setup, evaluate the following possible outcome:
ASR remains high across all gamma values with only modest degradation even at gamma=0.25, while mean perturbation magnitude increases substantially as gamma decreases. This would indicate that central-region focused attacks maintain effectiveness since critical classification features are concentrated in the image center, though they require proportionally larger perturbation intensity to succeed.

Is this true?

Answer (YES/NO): NO